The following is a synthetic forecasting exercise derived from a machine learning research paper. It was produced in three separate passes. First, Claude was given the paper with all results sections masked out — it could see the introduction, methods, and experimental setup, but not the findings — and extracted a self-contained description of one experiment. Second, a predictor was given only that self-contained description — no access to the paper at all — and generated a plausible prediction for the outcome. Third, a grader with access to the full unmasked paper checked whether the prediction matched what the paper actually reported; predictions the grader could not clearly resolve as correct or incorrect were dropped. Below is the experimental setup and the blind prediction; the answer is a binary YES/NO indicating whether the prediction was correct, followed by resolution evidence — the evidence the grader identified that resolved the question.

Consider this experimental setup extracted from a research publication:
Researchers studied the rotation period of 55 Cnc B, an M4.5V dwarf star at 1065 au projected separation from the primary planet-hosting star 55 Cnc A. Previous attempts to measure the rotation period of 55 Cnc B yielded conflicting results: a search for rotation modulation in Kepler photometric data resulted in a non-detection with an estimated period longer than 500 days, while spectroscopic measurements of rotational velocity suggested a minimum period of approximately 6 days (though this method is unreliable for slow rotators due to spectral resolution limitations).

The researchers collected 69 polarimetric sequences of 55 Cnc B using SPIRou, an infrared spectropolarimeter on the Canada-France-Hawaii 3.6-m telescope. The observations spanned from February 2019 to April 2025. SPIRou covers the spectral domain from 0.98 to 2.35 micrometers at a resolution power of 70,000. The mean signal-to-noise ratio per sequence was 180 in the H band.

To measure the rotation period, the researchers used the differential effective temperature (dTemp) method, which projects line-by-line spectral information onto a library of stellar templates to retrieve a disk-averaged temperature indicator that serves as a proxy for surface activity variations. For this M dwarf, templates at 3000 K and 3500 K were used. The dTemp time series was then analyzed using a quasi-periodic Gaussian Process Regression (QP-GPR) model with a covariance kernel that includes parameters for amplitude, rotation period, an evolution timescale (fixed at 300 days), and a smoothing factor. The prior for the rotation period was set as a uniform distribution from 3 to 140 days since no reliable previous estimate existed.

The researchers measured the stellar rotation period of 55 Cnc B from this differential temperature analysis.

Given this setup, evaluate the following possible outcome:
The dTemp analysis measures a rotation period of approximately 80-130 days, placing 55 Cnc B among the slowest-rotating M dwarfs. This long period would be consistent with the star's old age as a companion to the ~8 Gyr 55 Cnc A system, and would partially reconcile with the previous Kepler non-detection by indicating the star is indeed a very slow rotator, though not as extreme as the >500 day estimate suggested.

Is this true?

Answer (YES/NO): YES